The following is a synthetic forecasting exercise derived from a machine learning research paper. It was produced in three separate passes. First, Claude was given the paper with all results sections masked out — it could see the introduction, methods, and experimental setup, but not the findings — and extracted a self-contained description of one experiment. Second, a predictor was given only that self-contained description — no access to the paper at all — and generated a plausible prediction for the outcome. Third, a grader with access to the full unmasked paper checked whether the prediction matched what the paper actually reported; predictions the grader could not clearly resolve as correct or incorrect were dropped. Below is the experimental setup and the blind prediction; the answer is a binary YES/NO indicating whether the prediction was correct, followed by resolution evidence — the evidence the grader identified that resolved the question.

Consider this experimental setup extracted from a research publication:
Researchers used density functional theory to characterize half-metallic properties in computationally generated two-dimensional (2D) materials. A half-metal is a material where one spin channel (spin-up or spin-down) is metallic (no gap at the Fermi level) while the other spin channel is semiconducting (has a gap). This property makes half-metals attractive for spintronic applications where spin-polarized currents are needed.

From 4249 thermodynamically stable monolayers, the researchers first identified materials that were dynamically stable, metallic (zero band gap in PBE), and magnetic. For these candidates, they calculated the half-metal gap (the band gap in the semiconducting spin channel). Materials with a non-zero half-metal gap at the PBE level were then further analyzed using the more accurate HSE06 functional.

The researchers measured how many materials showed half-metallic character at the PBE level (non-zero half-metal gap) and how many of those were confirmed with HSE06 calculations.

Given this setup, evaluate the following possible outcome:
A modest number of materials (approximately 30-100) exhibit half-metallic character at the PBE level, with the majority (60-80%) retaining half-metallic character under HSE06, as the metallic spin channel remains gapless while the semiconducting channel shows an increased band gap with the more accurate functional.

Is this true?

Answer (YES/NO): YES